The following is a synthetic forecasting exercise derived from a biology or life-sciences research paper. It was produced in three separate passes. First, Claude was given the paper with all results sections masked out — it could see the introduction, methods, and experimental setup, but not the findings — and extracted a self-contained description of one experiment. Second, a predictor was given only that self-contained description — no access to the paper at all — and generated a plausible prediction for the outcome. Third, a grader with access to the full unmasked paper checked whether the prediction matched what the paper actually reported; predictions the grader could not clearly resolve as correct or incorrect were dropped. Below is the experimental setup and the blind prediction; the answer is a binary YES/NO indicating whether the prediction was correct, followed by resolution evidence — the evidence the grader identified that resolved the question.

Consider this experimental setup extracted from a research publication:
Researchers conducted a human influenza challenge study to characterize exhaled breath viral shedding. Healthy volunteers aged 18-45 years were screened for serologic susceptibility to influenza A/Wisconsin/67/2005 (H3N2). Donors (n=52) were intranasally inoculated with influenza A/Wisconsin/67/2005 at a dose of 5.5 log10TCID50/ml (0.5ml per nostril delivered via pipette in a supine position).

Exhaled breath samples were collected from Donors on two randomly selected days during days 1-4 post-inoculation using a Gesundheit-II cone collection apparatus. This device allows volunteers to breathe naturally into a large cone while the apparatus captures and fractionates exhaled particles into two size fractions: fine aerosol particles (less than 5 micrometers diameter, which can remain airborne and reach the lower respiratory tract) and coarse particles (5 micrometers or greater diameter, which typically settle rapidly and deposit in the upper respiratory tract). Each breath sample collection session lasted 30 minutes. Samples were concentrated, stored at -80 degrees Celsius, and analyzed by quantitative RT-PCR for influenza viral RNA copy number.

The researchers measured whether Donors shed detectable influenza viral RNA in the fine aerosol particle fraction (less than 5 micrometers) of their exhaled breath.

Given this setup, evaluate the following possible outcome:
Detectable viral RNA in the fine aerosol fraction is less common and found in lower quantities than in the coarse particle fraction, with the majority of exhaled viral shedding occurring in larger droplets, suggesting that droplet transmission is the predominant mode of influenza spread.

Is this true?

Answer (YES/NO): NO